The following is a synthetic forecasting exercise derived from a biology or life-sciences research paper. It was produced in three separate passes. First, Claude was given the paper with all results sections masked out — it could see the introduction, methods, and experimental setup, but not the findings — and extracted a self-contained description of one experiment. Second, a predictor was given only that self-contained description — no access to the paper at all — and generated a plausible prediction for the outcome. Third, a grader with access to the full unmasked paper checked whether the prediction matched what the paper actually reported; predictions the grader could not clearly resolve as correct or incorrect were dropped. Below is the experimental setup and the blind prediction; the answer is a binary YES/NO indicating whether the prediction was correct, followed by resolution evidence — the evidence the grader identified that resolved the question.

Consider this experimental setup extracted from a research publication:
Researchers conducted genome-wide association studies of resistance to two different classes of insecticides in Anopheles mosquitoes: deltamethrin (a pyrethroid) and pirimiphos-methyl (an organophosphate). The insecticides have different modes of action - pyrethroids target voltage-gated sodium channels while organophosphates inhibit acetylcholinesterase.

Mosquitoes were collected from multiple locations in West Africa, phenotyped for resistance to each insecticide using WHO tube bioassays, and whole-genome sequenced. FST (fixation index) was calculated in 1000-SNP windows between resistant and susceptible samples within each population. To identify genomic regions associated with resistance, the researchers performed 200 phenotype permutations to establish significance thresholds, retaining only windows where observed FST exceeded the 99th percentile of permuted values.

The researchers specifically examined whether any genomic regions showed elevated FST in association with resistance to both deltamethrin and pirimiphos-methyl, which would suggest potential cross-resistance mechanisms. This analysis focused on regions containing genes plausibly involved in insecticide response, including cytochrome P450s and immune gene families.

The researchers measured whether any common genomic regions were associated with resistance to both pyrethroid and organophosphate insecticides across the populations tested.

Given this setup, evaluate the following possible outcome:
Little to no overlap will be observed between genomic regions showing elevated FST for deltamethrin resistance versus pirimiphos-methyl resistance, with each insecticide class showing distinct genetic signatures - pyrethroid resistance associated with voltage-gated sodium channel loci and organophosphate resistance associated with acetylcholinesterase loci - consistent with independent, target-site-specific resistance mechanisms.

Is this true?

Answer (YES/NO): NO